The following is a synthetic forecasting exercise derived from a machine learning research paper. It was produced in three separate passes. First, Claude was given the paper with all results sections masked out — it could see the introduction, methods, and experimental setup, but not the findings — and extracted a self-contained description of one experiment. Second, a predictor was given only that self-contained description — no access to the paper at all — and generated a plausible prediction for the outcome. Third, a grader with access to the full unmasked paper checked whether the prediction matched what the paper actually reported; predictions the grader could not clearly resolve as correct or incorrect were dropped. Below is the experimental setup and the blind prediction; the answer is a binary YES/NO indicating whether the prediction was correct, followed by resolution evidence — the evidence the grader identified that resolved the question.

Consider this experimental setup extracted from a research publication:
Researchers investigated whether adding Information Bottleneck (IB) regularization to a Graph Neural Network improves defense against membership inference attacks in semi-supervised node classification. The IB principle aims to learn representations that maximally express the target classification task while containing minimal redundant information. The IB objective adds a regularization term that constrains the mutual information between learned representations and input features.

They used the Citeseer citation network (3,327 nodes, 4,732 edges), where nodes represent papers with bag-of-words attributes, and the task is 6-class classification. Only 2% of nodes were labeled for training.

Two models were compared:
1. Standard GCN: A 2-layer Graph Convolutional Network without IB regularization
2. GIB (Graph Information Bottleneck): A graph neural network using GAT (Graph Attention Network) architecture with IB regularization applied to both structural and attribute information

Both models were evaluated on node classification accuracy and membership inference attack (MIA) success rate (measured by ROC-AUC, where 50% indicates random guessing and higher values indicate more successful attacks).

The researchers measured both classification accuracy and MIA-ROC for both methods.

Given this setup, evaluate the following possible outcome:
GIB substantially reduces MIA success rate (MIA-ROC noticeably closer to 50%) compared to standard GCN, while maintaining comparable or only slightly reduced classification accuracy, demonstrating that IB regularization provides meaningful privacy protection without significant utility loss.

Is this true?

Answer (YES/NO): NO